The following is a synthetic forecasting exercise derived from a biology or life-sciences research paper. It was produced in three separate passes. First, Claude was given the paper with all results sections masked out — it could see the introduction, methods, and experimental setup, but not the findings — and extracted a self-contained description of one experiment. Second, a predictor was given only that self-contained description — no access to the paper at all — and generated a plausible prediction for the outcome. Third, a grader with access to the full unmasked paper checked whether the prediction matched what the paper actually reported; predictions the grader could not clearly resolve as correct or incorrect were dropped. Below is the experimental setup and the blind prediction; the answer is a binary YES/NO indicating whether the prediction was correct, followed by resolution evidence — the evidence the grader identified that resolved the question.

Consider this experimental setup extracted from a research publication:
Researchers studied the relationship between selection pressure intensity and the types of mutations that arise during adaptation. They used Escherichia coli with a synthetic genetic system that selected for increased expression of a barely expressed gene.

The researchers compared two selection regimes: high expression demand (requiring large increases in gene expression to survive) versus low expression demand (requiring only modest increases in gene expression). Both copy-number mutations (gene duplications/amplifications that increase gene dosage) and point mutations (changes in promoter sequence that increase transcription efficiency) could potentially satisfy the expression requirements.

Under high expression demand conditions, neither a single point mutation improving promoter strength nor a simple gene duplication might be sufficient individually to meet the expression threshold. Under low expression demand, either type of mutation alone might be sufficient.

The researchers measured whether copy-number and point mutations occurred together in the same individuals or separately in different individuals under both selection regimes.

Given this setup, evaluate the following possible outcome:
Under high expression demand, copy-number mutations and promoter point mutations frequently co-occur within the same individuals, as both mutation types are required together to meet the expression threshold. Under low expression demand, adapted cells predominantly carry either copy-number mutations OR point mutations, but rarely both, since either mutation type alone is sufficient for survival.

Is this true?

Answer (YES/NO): YES